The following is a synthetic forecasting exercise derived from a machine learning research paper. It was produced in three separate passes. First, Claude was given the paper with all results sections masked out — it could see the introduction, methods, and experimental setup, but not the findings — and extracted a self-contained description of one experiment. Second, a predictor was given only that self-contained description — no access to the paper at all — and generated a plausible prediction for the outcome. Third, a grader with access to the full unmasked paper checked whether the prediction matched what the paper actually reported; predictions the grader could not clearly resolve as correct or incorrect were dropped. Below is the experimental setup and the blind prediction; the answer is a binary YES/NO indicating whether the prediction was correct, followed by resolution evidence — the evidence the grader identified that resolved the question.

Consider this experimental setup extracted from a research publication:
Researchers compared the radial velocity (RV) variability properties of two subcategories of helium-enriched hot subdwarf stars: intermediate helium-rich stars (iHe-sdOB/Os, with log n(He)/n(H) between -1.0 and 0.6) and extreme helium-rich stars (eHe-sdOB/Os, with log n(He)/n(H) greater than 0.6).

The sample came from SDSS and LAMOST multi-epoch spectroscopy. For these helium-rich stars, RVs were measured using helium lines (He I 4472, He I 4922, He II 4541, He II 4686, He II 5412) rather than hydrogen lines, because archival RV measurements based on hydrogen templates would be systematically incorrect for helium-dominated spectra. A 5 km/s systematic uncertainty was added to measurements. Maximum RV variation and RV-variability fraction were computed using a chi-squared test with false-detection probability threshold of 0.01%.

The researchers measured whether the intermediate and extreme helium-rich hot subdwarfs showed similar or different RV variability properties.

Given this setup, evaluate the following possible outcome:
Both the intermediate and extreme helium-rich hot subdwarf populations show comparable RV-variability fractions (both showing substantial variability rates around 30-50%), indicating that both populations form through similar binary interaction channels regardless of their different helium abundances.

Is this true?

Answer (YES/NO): NO